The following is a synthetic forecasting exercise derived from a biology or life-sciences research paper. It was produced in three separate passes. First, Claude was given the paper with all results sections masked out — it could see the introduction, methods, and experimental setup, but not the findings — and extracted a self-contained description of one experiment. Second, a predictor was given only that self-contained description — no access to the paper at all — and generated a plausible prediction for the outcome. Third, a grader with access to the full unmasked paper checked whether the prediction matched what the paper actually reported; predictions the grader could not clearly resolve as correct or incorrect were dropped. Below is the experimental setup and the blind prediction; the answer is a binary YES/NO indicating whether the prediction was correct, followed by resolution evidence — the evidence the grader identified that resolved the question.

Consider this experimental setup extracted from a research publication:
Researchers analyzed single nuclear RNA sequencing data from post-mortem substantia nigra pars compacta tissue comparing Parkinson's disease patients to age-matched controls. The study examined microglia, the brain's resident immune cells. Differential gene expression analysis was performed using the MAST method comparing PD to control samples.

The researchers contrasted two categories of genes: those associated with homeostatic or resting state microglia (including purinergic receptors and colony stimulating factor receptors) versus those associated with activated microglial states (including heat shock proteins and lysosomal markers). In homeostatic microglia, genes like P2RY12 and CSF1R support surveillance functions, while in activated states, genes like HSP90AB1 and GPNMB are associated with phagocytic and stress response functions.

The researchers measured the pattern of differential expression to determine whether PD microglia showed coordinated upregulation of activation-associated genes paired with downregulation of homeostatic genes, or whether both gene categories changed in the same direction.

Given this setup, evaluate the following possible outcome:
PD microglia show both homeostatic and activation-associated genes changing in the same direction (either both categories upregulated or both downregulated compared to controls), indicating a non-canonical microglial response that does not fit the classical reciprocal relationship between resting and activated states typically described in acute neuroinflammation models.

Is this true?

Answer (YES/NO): NO